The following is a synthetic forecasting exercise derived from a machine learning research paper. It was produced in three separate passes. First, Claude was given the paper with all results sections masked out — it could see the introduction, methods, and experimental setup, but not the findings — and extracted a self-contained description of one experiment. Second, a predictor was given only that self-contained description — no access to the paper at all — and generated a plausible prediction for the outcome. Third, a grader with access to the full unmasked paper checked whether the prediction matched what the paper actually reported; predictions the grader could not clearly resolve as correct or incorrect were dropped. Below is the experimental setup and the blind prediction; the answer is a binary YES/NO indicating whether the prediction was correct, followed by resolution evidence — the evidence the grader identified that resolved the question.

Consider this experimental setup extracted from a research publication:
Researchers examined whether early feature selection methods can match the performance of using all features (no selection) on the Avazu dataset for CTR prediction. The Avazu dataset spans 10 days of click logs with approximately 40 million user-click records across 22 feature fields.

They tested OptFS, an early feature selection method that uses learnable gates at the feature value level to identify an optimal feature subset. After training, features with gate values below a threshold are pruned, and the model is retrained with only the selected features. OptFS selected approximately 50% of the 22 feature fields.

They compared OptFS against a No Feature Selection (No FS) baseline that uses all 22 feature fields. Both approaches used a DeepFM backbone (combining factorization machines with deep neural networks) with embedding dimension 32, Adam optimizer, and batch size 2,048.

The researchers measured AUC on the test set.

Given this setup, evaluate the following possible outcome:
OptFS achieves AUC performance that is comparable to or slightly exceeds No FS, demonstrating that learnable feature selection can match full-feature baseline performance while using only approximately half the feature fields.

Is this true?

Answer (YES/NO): NO